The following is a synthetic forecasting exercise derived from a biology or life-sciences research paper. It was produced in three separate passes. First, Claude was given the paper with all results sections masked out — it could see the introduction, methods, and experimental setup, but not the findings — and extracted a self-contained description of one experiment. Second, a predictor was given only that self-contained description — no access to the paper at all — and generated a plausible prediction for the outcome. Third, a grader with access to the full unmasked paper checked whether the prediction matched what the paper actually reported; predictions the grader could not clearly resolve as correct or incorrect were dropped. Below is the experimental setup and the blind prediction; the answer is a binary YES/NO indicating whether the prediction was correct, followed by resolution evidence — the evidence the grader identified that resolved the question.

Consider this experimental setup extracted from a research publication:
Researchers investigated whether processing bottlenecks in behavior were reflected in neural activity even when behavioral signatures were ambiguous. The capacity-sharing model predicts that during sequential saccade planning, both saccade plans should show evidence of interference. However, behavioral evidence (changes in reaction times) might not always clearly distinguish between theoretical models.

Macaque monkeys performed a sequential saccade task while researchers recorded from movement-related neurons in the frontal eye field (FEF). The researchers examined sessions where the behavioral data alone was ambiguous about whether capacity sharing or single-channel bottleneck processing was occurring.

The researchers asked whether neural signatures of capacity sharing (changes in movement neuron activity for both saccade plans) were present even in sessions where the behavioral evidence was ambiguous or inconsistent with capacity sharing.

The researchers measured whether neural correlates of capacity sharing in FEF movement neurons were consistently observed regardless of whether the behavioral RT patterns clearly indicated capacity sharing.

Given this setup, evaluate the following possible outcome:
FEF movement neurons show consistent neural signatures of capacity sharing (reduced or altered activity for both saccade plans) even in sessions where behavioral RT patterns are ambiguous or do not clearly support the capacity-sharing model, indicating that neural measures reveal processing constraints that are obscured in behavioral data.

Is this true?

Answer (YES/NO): YES